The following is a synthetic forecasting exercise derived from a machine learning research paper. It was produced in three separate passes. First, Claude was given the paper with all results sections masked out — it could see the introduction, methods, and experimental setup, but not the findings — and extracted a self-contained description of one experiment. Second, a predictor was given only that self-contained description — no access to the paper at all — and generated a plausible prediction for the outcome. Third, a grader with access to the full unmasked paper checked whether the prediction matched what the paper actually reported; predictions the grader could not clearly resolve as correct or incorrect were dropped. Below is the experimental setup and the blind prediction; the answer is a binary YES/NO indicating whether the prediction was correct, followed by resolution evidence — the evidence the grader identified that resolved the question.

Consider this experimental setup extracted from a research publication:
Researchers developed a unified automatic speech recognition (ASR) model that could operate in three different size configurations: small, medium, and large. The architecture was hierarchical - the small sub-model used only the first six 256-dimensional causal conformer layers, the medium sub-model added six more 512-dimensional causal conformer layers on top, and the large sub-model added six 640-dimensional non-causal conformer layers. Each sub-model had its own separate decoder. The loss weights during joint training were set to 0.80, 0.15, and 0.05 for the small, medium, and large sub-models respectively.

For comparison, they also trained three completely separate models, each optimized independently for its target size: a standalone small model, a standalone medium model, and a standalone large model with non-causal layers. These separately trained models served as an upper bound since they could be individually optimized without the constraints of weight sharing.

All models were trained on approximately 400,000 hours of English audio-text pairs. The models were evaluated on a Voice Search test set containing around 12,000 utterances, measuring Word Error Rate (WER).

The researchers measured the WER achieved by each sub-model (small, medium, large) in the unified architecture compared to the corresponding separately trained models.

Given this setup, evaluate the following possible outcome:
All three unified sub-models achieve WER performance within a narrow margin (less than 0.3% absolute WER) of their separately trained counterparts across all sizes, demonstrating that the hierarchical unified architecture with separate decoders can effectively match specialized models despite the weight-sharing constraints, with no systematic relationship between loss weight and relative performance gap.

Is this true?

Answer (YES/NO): NO